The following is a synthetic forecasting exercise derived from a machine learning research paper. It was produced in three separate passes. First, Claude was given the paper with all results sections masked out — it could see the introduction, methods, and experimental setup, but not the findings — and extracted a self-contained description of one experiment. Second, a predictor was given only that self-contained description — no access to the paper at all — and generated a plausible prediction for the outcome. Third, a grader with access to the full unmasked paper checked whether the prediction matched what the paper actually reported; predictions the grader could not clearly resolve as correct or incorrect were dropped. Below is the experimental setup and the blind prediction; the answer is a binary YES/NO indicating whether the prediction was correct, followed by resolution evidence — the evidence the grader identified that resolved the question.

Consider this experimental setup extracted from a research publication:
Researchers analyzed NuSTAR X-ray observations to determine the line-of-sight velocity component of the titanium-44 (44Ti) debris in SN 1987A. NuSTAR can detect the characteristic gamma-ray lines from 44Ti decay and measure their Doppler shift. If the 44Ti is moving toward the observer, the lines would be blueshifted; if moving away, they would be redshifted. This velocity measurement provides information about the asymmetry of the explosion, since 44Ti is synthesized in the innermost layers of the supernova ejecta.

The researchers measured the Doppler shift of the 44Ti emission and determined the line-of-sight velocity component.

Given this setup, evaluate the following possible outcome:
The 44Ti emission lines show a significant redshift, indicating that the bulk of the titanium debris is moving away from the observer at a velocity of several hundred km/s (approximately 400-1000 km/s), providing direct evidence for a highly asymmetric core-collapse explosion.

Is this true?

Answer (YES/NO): YES